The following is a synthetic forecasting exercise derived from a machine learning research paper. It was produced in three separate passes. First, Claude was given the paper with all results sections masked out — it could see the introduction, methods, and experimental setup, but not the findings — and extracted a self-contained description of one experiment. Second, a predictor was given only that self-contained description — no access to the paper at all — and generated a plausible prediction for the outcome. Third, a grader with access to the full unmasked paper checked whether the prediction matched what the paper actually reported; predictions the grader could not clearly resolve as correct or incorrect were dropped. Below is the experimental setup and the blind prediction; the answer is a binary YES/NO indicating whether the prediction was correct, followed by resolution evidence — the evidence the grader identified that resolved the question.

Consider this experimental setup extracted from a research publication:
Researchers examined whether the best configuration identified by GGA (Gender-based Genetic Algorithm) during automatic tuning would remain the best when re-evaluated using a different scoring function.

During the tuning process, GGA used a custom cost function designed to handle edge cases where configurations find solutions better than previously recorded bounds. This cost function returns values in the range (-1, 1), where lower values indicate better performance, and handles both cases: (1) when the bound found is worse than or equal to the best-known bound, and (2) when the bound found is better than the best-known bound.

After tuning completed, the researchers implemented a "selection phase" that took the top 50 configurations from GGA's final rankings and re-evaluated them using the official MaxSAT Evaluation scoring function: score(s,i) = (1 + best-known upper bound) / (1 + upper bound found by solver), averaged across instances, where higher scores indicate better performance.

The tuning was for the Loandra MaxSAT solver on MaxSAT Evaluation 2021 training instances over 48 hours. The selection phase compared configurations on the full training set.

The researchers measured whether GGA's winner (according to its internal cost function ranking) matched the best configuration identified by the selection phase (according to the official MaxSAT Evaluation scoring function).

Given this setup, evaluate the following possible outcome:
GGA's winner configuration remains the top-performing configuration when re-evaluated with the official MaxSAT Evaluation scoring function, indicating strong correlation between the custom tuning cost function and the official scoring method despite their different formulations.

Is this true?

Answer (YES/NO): YES